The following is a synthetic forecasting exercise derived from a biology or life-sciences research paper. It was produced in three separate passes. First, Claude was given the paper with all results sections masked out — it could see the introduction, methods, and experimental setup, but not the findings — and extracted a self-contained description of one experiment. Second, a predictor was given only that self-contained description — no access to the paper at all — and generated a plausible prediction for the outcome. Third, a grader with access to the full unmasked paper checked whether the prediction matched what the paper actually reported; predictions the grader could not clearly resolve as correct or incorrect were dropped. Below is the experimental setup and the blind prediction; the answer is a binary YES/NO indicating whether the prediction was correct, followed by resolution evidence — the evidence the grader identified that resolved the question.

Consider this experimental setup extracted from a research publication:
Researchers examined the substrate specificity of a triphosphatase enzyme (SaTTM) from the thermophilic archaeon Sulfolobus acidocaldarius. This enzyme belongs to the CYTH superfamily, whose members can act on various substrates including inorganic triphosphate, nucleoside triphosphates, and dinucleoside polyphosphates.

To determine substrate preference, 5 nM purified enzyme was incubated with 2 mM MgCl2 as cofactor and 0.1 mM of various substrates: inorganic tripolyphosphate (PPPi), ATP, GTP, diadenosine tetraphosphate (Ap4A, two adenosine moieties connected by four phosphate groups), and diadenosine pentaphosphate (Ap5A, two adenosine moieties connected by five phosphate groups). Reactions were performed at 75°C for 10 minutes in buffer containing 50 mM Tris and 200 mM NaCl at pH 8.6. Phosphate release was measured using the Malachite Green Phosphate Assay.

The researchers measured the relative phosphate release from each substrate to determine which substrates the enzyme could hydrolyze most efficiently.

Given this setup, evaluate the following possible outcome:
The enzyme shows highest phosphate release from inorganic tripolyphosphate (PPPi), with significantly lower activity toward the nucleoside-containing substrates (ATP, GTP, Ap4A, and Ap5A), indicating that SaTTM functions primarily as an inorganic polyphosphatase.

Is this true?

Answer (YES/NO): YES